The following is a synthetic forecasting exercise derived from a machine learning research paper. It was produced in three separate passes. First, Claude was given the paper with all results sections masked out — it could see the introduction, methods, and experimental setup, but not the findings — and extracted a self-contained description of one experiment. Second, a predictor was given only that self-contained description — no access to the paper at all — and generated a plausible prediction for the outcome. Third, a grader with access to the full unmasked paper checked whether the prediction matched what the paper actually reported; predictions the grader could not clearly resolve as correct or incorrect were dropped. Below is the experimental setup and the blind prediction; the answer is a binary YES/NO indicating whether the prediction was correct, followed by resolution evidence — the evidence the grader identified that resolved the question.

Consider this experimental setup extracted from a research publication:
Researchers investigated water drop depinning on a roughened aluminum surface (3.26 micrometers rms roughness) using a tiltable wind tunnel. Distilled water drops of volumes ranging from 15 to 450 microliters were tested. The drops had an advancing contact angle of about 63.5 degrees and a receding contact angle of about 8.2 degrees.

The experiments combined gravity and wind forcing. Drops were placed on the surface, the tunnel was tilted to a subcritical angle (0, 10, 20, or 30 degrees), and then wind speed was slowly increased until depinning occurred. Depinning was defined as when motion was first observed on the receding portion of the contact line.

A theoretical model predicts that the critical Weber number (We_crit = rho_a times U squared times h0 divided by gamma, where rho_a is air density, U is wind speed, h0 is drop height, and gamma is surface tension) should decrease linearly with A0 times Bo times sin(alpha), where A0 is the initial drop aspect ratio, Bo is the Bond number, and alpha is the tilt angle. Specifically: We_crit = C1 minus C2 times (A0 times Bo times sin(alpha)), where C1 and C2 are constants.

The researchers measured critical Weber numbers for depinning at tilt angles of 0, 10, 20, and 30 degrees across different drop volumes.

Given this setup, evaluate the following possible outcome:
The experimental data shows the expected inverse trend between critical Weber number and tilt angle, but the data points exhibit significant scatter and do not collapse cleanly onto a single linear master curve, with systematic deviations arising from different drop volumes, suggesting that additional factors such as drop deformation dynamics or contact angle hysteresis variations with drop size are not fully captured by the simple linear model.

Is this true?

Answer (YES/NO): NO